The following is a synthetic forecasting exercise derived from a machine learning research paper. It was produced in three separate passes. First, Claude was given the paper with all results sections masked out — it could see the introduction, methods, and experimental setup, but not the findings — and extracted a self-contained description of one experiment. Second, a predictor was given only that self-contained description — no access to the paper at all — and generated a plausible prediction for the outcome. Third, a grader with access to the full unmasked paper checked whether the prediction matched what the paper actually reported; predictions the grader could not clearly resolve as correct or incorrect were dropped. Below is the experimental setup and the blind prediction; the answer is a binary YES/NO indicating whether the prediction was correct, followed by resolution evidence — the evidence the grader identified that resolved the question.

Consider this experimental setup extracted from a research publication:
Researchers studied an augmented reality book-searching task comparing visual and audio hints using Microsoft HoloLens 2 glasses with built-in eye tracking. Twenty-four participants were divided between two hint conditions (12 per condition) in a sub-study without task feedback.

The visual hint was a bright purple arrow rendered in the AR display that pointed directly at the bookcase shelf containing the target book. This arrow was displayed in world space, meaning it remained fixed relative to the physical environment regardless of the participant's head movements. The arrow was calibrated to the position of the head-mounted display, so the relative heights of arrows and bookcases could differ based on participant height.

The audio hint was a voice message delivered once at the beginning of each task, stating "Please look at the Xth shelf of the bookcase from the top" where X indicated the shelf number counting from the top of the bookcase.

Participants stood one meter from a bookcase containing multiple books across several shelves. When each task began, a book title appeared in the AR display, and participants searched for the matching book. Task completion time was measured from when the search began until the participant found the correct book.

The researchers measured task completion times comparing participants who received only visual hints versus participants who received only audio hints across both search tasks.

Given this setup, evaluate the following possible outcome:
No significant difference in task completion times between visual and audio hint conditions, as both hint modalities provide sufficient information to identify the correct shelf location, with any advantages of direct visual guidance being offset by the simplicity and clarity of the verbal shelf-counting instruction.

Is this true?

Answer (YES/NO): YES